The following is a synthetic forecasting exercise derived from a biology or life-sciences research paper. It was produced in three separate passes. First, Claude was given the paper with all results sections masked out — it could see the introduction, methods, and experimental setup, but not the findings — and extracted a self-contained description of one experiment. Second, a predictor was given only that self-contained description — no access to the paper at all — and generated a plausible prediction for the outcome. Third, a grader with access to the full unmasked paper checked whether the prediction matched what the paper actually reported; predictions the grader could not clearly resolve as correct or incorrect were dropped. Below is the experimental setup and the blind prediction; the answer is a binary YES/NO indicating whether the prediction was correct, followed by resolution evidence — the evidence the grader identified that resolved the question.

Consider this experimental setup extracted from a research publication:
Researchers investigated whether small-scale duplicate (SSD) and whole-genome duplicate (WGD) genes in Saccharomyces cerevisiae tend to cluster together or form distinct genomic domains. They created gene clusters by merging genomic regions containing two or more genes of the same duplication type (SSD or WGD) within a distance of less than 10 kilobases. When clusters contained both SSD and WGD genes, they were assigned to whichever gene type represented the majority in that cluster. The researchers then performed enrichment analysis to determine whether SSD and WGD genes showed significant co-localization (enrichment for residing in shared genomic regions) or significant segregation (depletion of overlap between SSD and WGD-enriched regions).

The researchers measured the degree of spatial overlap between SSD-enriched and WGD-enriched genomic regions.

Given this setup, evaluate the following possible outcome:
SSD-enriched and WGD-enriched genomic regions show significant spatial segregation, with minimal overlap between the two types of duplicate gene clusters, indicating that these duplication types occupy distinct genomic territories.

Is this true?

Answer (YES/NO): YES